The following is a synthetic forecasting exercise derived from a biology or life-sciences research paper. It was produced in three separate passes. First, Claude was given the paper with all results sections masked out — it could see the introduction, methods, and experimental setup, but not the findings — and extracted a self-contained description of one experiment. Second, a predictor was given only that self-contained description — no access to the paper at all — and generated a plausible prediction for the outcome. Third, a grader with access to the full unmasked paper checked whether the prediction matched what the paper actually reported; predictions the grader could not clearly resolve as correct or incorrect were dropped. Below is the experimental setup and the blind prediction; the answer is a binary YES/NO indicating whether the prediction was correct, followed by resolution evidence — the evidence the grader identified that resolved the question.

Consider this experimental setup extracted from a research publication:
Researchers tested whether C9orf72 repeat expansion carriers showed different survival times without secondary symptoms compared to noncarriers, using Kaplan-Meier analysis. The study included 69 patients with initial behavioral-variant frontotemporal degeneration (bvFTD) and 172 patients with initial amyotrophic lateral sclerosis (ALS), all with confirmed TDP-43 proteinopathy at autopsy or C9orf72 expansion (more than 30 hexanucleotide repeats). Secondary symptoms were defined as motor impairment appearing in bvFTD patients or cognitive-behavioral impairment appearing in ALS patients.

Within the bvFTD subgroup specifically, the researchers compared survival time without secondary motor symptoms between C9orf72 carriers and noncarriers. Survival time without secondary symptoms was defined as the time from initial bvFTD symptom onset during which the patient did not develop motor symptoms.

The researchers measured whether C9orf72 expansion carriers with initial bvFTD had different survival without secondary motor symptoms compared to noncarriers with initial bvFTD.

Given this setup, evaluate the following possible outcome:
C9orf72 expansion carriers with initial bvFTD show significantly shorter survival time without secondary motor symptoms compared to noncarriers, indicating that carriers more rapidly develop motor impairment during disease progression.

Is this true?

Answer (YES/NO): YES